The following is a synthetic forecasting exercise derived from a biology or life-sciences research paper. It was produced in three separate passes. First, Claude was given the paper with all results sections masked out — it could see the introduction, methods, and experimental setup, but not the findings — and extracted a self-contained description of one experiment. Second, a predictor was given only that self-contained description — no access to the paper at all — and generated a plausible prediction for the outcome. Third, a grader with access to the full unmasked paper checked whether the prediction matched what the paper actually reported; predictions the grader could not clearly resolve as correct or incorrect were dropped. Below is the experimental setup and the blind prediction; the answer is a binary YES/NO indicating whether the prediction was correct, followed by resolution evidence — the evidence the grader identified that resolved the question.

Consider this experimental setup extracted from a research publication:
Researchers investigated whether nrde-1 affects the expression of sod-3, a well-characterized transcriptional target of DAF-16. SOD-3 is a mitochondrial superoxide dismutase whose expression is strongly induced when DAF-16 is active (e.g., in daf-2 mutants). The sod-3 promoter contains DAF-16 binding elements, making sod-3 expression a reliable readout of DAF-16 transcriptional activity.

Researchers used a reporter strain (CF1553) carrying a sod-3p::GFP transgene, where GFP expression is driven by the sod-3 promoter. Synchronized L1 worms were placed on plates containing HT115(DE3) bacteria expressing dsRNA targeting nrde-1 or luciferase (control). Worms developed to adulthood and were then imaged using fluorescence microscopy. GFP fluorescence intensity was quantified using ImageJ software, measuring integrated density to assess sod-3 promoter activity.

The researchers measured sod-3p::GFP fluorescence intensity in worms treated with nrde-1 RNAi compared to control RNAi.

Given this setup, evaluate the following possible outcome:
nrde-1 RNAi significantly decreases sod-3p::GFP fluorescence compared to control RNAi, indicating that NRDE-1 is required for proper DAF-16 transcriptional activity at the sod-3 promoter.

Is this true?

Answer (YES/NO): YES